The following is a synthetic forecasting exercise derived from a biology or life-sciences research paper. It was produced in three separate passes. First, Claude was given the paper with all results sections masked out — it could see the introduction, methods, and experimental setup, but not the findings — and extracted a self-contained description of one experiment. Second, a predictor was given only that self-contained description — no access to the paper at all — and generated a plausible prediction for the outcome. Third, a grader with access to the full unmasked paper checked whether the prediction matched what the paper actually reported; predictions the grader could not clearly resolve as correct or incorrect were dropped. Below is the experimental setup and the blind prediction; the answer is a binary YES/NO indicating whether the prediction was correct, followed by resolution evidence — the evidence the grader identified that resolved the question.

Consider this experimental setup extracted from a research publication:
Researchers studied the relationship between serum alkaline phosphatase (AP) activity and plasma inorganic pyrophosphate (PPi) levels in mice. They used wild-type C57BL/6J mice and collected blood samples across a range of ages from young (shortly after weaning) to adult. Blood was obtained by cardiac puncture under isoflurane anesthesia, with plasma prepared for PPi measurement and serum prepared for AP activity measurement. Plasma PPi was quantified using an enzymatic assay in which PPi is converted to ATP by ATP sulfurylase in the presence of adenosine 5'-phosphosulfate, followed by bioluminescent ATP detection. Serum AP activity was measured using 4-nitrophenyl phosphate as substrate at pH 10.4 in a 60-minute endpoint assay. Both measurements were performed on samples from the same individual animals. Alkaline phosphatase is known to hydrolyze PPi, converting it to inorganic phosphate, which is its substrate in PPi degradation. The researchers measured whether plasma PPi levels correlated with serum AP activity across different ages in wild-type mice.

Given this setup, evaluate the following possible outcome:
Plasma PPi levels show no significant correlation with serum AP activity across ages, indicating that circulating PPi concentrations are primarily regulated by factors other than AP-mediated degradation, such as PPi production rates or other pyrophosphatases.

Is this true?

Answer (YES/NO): NO